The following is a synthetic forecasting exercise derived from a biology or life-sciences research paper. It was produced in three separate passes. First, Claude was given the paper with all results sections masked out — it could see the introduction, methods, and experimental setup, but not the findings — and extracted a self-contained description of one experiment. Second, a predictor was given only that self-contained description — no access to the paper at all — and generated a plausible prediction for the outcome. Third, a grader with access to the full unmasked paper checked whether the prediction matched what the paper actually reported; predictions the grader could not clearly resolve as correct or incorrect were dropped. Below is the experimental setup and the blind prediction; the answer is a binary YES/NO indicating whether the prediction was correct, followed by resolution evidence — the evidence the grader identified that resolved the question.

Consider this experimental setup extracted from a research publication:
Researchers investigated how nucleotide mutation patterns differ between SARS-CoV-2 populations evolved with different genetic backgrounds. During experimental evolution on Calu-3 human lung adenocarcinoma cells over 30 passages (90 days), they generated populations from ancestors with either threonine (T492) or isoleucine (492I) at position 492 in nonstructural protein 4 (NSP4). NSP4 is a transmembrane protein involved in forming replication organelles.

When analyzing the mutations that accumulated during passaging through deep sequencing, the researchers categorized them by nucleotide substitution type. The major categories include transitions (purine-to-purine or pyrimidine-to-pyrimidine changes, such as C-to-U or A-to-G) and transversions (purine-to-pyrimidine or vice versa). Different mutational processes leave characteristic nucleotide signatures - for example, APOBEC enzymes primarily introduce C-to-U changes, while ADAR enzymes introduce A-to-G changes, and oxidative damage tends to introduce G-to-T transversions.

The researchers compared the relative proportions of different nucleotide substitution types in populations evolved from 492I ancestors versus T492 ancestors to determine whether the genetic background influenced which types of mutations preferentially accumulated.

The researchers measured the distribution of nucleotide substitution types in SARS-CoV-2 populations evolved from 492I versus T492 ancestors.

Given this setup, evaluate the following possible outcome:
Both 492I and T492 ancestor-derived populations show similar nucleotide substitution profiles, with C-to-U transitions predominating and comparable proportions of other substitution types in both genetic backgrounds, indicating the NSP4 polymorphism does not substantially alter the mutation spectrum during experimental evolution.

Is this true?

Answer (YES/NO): NO